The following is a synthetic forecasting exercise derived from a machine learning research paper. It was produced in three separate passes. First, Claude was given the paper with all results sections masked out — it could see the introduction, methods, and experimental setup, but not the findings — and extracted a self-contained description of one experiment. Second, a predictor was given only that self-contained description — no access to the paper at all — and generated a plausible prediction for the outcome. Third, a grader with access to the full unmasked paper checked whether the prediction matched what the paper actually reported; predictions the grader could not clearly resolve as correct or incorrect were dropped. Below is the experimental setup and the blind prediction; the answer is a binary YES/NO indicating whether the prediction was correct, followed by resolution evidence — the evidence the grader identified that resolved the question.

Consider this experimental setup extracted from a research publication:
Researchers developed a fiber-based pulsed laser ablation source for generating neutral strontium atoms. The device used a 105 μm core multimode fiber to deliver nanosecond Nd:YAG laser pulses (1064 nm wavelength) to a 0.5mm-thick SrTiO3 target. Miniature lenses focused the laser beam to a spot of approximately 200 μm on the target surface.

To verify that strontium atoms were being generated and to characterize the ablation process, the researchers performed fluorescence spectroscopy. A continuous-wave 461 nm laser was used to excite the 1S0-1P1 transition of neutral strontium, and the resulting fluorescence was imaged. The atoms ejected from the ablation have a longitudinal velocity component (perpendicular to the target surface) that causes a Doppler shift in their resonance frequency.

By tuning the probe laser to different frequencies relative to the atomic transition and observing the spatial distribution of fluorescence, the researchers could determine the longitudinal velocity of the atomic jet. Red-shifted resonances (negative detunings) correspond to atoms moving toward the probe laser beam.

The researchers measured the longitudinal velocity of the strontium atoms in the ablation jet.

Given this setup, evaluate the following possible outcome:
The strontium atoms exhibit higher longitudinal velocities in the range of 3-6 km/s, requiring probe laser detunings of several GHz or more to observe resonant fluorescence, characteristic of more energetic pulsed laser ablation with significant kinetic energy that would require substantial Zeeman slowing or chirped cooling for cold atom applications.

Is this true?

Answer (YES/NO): NO